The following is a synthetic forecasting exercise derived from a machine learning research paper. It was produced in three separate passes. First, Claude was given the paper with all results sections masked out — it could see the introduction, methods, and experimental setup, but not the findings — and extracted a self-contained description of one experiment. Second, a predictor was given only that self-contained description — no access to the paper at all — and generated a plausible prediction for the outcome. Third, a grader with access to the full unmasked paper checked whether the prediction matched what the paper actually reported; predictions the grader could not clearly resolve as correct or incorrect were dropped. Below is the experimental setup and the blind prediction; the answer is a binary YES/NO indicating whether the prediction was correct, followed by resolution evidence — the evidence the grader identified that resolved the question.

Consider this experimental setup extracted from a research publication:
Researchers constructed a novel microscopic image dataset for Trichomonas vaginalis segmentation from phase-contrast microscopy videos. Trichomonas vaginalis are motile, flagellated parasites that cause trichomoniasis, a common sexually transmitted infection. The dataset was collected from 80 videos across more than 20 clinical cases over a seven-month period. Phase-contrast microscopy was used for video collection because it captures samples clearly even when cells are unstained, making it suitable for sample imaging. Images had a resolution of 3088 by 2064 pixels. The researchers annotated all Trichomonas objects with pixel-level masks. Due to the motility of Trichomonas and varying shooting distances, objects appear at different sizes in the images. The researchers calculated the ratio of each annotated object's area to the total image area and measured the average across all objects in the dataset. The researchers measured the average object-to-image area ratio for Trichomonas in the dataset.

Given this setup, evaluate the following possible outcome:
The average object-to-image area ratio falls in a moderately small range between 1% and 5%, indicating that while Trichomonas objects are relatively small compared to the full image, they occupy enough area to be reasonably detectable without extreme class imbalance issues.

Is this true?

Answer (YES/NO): NO